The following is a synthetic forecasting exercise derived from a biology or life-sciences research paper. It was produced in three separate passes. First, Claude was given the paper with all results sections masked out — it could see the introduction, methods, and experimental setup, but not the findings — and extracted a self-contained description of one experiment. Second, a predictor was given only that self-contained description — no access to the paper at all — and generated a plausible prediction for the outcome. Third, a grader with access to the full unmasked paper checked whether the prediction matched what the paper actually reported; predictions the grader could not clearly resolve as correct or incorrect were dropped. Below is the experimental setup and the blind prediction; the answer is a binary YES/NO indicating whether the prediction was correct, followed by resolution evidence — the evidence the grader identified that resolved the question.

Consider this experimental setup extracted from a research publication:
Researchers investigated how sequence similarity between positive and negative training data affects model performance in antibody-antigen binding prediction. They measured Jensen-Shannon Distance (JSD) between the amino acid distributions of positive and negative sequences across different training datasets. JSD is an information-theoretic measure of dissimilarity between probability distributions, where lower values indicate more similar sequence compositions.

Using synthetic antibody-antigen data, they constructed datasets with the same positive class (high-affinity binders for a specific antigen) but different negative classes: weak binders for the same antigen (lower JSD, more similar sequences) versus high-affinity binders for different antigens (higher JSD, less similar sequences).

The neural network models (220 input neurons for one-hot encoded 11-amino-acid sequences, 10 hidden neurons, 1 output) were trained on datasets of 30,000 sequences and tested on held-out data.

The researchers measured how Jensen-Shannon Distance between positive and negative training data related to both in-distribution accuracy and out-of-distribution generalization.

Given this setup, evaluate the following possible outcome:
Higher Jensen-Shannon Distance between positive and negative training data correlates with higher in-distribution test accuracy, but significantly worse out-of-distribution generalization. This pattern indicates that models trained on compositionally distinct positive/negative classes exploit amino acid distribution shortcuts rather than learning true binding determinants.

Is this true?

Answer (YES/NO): YES